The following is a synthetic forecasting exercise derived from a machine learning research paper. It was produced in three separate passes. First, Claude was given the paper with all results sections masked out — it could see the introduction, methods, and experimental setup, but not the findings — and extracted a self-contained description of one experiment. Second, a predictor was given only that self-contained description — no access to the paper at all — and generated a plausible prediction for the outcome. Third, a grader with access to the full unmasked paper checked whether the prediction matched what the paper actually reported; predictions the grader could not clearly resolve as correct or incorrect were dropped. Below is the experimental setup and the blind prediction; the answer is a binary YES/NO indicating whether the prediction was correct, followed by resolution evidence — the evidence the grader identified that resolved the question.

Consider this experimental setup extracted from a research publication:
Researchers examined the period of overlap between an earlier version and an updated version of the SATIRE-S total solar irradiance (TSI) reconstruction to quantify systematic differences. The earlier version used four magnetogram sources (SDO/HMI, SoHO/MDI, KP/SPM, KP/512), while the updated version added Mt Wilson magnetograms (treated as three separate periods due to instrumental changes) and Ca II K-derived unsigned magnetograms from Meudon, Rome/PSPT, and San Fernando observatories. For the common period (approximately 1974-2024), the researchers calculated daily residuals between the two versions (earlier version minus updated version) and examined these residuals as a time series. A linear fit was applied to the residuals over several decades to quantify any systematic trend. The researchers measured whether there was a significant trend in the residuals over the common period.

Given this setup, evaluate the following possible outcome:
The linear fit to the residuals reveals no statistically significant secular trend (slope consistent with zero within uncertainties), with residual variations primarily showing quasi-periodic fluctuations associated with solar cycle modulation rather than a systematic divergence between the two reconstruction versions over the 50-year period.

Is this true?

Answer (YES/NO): NO